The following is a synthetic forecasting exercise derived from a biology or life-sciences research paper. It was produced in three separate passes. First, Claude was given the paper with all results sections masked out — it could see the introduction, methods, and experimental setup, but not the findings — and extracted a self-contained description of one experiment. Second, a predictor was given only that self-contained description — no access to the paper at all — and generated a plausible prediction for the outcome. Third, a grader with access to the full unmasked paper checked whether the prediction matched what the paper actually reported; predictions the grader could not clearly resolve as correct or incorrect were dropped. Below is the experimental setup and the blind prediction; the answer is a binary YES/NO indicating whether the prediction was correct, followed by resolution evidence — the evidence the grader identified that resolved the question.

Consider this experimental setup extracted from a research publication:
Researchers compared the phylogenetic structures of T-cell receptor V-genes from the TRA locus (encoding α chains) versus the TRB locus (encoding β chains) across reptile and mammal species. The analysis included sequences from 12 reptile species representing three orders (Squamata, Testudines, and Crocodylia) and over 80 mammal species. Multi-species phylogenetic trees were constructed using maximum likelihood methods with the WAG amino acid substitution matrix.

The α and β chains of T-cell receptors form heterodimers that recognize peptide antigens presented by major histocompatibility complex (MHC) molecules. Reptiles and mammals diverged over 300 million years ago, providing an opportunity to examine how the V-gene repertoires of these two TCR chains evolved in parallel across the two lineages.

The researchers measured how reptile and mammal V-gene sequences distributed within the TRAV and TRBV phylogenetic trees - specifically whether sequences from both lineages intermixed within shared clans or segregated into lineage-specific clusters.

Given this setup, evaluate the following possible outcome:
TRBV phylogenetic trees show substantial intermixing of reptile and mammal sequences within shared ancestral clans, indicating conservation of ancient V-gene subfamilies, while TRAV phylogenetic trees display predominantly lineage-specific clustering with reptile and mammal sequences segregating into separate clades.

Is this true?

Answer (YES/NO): NO